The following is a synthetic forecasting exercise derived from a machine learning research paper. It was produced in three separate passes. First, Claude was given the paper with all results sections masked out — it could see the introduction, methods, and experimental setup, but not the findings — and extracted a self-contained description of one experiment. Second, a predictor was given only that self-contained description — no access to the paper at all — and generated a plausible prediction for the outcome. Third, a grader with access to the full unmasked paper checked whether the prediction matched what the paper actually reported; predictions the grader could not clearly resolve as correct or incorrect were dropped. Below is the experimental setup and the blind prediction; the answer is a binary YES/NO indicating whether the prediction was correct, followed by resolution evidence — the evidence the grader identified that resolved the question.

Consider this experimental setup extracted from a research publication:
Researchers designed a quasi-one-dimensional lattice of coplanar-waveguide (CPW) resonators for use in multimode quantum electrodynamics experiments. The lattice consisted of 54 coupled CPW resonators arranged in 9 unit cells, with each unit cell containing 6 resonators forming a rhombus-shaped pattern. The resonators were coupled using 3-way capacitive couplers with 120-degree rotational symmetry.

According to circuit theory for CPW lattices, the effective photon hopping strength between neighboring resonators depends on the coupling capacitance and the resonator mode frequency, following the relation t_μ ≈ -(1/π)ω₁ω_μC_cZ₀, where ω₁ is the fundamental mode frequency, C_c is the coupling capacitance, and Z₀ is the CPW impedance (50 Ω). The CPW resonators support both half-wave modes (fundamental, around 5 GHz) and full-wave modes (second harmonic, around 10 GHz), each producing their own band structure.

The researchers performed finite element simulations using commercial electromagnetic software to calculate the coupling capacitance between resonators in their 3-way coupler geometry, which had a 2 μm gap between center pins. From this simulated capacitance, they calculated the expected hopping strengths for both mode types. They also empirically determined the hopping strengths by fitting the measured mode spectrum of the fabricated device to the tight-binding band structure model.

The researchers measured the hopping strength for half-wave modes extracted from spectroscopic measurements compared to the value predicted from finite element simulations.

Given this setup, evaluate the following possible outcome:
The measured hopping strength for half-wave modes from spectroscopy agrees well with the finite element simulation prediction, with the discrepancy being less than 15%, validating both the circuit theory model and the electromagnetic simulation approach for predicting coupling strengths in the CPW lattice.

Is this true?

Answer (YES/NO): YES